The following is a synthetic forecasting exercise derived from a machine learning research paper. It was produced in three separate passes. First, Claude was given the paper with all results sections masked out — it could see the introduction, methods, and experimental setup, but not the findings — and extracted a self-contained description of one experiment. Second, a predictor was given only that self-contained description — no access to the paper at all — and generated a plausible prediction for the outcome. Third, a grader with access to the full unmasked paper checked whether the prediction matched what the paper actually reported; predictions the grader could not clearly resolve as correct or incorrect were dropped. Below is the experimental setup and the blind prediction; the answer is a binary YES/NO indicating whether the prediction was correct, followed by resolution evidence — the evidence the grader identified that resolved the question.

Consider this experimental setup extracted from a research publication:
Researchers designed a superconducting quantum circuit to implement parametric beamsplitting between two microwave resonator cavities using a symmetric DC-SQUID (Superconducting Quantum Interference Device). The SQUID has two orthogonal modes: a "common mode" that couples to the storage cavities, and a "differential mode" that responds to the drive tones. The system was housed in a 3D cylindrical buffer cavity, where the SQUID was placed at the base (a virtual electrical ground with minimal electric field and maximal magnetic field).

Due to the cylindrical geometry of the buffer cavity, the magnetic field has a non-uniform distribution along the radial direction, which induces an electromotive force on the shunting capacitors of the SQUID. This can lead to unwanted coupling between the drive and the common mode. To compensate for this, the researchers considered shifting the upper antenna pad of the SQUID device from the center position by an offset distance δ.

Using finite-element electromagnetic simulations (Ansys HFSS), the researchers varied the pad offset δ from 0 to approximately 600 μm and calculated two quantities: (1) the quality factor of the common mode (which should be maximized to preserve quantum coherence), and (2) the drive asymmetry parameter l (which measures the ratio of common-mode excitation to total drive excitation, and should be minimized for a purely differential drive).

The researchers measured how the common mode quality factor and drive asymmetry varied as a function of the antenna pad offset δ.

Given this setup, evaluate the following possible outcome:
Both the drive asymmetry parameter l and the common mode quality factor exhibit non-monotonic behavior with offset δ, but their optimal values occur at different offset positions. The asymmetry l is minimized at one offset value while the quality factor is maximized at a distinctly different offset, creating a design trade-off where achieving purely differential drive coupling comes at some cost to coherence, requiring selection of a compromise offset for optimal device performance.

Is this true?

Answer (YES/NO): NO